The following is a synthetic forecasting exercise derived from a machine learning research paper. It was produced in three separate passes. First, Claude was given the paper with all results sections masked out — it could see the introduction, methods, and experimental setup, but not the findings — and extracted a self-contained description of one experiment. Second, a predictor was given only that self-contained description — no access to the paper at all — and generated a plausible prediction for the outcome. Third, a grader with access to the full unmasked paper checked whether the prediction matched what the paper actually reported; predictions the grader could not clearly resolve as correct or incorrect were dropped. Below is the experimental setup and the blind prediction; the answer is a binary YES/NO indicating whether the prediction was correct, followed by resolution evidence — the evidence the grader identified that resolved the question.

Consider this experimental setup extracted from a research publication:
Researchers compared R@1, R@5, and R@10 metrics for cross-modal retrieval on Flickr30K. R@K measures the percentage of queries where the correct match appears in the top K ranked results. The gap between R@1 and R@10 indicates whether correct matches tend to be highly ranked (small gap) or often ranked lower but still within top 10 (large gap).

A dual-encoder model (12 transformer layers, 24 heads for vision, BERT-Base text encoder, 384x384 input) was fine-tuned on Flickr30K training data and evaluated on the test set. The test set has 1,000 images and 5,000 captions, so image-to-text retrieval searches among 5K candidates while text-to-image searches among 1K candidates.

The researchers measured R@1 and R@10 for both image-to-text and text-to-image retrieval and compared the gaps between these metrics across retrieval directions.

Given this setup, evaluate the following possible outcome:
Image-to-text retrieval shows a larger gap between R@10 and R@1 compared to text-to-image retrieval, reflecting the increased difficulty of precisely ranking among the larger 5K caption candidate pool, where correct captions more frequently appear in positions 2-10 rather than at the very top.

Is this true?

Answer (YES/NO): NO